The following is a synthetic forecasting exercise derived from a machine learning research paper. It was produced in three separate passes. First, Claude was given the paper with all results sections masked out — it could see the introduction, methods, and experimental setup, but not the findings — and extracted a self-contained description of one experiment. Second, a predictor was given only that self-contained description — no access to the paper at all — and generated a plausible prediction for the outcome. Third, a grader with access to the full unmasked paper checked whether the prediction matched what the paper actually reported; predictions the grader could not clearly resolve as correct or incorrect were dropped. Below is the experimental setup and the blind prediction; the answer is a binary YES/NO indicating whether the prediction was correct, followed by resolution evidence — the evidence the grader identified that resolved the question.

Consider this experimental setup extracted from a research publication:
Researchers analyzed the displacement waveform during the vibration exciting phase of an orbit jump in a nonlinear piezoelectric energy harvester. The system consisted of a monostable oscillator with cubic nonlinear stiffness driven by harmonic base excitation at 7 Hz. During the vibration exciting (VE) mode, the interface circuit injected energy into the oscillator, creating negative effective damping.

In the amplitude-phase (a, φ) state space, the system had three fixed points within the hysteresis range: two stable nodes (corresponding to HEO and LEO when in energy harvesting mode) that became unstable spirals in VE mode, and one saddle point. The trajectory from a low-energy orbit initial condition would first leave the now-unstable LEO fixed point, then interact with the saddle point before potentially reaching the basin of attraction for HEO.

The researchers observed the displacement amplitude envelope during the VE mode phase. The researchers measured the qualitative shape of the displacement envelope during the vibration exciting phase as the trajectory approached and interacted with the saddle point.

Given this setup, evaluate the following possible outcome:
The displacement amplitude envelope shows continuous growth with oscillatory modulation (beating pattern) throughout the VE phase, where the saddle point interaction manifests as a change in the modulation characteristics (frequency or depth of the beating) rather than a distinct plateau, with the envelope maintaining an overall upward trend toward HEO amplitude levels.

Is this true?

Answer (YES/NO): YES